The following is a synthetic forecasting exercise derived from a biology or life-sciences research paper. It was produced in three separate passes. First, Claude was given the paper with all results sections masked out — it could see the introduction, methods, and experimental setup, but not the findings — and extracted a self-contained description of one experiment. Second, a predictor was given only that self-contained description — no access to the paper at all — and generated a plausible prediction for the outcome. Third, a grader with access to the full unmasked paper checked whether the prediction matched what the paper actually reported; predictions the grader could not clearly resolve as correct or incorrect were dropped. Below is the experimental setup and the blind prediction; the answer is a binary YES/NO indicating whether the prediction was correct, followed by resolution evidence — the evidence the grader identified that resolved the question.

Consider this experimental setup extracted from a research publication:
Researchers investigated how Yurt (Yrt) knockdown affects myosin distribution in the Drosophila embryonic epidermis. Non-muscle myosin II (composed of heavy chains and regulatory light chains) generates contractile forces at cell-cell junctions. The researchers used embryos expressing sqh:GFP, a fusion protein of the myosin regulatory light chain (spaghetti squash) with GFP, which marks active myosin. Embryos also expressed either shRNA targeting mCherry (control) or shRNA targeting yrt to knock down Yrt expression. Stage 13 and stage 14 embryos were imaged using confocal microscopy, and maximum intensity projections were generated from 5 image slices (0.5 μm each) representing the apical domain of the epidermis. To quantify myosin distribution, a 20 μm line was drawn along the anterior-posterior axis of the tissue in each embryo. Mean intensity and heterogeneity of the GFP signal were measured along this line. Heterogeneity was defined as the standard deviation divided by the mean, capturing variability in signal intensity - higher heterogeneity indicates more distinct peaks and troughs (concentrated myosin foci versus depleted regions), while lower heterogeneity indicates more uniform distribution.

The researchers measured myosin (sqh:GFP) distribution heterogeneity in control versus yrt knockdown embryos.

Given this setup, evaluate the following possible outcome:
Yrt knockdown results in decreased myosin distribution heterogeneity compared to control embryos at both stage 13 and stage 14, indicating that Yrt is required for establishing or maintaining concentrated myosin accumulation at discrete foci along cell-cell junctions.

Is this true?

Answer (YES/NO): NO